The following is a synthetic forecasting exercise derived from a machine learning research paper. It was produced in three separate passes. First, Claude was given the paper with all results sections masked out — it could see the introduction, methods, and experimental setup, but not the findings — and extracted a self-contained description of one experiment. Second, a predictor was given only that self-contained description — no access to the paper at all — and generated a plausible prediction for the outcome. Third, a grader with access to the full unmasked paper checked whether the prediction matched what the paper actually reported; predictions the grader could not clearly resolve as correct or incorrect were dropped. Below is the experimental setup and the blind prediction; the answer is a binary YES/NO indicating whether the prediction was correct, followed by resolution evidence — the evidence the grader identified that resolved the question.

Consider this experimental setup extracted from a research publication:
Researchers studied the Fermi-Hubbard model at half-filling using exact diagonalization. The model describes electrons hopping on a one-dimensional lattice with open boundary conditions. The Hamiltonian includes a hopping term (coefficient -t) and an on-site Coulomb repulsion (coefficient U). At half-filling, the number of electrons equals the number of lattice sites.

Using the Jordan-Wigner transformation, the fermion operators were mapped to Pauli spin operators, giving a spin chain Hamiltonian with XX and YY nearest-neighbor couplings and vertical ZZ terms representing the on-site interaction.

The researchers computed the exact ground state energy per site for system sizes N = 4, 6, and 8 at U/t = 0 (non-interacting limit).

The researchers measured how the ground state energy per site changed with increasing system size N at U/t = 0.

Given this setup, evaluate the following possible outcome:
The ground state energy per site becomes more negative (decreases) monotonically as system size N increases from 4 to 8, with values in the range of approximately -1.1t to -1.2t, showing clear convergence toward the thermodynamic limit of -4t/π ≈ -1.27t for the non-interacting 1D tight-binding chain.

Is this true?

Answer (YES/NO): YES